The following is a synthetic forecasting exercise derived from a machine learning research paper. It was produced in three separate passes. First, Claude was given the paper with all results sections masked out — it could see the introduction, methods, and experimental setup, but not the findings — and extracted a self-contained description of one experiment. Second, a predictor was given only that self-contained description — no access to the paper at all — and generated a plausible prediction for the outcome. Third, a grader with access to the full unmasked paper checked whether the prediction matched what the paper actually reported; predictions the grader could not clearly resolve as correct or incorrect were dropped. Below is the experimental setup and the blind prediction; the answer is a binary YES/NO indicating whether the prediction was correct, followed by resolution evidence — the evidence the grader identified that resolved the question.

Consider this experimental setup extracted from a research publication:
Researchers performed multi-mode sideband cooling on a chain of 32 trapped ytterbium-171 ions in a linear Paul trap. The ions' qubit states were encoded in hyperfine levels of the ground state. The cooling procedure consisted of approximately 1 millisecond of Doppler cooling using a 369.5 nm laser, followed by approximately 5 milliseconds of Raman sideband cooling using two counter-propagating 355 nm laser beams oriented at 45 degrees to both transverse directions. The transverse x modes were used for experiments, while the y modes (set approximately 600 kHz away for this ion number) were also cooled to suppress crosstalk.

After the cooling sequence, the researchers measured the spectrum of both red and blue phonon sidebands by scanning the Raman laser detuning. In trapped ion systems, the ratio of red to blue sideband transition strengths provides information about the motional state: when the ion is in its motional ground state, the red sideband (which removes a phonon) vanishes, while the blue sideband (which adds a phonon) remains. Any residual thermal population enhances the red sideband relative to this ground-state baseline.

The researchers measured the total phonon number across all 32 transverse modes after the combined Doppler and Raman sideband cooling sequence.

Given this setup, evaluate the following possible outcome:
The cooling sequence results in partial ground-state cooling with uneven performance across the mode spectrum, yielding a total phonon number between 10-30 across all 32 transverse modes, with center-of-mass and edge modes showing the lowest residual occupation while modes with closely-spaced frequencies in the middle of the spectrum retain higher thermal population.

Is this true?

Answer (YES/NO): NO